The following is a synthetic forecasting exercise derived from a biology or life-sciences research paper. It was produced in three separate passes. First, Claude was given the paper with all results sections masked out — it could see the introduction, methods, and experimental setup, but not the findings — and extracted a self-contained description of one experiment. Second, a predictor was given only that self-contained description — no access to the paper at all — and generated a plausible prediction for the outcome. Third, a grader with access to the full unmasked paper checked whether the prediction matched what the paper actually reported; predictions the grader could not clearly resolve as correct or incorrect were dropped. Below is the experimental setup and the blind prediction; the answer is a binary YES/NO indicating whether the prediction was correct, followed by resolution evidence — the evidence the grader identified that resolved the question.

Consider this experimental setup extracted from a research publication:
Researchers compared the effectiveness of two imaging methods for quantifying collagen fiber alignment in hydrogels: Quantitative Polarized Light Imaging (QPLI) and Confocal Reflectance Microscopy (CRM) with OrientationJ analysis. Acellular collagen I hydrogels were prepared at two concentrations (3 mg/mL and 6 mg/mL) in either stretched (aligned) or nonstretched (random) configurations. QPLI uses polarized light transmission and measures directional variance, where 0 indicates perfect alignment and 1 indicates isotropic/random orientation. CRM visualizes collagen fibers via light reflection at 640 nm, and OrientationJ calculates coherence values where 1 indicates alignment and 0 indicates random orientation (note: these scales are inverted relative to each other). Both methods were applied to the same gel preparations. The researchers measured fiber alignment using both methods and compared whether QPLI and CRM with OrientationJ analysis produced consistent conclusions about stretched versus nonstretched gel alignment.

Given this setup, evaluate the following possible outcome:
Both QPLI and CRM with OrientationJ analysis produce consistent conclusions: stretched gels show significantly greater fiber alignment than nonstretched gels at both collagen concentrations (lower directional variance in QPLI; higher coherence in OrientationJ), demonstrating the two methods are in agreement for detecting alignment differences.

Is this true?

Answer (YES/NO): YES